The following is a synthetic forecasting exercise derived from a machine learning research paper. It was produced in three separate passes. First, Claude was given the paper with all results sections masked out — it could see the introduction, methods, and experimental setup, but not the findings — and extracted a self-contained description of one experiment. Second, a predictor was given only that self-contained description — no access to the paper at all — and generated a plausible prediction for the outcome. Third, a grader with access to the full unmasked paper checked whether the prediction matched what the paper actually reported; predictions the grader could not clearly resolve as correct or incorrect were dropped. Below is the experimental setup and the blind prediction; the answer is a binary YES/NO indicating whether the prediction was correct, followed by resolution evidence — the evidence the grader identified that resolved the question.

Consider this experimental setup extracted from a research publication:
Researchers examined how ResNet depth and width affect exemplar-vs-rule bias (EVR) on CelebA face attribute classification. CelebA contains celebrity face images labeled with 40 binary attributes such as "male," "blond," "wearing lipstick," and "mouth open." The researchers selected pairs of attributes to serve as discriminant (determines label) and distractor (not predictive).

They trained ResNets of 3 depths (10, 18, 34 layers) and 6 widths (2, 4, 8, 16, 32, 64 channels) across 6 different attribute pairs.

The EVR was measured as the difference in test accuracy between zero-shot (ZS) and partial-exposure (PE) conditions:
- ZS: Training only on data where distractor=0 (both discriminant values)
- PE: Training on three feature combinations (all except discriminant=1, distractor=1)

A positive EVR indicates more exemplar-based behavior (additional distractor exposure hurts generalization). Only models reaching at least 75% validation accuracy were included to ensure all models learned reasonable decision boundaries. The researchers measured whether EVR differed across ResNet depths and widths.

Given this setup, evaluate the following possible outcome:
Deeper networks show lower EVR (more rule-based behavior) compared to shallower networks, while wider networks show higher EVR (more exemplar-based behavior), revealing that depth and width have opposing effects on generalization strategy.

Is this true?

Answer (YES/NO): NO